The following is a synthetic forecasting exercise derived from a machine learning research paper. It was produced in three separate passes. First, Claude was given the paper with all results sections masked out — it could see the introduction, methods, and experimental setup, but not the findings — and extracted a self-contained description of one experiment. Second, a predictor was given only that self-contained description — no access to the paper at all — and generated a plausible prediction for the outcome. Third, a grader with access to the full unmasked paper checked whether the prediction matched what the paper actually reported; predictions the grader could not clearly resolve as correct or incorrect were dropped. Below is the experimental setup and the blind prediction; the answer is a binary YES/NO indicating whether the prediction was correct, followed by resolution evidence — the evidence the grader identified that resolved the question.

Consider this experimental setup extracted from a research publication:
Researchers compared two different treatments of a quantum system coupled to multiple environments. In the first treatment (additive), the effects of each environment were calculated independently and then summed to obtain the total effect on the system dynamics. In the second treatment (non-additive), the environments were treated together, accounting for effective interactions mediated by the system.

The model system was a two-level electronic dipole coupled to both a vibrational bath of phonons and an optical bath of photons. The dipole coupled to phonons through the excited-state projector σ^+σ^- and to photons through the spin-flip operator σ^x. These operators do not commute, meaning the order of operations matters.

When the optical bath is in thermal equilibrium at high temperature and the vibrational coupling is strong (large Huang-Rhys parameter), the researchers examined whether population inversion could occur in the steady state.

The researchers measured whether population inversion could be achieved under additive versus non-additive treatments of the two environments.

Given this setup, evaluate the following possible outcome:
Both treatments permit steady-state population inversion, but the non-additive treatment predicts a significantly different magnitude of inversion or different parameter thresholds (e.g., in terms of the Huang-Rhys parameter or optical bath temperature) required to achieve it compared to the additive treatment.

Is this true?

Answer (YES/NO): NO